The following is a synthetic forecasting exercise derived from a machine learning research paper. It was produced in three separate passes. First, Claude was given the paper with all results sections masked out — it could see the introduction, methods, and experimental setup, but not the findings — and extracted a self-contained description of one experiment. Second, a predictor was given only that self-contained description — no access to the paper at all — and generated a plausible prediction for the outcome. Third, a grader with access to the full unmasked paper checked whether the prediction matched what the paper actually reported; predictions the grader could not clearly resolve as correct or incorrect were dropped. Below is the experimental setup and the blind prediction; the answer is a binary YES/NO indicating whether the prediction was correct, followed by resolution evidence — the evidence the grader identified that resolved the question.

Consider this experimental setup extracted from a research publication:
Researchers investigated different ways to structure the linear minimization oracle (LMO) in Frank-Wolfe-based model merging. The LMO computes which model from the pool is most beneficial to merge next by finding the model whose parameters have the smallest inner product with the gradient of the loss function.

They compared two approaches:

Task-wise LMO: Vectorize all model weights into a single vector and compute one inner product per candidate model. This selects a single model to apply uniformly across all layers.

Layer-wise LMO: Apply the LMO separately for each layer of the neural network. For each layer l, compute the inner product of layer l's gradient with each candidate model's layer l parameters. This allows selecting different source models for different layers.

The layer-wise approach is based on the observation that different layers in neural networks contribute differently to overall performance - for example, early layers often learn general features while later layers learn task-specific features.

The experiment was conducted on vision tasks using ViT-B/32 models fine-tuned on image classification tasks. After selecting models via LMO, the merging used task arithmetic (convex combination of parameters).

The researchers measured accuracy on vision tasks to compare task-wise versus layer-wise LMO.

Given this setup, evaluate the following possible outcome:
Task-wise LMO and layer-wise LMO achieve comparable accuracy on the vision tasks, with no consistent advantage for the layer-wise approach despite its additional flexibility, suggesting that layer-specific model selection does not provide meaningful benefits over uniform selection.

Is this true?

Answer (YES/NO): YES